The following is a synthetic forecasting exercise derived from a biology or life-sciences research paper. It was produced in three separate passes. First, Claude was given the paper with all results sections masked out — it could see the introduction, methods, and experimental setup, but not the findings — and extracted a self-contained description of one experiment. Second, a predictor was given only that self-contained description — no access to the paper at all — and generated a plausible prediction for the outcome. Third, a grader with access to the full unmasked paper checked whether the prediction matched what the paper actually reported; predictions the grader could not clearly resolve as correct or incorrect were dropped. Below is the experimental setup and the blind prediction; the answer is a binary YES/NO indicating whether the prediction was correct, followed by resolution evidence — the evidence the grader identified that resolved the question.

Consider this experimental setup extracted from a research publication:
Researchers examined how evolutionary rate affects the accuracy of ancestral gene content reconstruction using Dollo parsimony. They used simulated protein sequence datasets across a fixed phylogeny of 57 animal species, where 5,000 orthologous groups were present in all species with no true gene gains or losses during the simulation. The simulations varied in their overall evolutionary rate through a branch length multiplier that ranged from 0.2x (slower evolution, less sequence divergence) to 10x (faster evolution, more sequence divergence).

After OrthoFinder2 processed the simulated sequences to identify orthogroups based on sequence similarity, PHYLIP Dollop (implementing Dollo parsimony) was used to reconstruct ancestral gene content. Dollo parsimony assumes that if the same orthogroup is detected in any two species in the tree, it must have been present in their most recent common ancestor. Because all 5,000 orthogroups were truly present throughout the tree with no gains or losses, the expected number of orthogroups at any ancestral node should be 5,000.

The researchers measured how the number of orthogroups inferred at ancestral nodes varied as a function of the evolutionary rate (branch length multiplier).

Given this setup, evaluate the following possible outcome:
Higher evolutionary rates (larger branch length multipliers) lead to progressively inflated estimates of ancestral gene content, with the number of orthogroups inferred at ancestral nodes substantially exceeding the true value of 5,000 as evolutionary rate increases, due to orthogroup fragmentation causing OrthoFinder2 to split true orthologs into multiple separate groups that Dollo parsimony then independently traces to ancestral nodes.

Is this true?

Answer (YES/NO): YES